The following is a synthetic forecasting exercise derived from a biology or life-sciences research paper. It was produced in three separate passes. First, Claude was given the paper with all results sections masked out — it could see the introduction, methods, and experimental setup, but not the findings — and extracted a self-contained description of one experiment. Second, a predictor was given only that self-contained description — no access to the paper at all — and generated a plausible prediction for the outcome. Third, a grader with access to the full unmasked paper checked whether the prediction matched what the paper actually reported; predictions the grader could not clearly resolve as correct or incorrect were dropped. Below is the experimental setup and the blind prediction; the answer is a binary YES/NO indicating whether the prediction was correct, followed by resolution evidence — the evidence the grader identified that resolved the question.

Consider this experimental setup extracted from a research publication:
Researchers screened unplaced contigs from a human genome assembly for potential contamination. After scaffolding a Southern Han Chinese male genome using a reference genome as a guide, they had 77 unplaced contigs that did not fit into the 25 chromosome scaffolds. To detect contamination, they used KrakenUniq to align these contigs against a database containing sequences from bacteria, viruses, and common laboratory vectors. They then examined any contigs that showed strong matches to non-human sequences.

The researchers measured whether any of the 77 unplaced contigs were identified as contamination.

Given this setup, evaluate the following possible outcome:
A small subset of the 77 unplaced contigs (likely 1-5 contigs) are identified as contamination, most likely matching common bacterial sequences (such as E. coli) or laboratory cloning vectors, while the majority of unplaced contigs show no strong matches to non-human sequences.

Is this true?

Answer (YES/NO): NO